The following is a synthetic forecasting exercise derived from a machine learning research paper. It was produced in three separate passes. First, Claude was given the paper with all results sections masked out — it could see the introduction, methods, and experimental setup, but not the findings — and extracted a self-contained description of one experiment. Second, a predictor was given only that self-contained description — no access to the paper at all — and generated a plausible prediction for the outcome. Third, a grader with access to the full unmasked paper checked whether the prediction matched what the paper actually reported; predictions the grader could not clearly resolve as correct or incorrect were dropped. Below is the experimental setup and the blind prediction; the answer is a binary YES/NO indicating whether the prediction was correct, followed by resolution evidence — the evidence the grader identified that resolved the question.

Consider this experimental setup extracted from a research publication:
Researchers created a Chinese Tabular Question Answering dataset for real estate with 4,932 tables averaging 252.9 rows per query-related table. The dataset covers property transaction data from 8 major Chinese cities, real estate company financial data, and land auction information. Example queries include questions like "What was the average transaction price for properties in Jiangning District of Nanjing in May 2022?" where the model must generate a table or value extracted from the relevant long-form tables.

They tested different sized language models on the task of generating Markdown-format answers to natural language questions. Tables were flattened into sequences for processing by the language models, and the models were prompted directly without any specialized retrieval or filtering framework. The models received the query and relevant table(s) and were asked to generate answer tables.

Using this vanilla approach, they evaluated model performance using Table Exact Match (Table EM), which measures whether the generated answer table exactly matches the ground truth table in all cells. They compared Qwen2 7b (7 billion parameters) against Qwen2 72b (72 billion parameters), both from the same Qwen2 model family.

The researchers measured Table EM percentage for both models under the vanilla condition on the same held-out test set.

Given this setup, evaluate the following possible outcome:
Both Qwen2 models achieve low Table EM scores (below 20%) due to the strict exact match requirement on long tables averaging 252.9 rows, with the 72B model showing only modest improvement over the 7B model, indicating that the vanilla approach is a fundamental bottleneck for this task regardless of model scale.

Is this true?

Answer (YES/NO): NO